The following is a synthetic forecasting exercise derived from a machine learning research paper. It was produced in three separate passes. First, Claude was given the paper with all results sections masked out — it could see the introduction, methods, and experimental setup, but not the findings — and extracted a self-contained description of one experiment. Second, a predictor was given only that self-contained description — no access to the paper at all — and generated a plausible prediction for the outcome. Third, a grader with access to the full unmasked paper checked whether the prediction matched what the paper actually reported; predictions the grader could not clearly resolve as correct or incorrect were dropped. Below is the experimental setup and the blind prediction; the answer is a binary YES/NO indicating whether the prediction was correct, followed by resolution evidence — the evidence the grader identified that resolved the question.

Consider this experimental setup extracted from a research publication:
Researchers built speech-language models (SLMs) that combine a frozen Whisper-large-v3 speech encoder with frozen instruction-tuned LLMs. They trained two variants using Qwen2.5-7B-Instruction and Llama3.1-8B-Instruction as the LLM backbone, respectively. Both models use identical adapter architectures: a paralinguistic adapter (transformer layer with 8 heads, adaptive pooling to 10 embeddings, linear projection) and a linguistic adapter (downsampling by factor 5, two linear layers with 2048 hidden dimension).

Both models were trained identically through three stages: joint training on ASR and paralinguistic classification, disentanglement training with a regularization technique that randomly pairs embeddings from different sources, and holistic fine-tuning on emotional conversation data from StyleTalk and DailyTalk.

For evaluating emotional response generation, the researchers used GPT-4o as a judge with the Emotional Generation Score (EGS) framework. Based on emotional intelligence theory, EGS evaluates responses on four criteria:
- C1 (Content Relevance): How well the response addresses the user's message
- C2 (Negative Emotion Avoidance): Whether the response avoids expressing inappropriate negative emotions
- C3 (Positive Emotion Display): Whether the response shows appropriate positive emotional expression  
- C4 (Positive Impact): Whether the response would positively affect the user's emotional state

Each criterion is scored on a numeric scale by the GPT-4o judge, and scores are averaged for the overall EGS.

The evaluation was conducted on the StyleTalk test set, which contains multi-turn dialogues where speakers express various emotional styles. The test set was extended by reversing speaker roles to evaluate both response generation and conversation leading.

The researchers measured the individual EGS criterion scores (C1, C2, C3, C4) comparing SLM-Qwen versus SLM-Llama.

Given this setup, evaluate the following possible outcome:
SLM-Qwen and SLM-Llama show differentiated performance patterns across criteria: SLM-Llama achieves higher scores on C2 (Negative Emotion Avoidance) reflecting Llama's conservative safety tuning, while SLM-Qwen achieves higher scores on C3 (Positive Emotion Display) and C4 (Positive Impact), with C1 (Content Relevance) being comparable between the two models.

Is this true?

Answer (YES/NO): NO